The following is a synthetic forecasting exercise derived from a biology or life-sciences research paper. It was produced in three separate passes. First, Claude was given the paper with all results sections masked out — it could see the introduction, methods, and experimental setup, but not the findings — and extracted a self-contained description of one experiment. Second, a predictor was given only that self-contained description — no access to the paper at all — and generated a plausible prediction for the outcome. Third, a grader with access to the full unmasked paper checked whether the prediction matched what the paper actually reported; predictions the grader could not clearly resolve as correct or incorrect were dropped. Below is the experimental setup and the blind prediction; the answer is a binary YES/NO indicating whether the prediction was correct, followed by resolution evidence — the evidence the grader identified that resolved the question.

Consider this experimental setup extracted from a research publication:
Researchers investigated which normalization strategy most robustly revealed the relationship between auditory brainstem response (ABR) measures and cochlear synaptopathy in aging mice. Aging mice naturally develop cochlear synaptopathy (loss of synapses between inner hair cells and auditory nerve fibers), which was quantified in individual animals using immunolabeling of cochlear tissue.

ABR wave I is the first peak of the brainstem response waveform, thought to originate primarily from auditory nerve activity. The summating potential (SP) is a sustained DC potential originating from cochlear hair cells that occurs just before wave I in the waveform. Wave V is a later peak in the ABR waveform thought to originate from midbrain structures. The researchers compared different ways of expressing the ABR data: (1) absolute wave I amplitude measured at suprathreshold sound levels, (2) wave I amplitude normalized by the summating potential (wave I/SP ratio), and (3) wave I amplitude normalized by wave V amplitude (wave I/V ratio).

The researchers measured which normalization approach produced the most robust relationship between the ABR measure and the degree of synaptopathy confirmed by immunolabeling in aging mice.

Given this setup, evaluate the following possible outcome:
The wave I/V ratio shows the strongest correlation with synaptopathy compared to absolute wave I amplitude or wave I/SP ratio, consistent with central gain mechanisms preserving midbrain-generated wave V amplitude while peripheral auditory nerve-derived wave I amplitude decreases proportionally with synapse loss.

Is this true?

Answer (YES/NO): NO